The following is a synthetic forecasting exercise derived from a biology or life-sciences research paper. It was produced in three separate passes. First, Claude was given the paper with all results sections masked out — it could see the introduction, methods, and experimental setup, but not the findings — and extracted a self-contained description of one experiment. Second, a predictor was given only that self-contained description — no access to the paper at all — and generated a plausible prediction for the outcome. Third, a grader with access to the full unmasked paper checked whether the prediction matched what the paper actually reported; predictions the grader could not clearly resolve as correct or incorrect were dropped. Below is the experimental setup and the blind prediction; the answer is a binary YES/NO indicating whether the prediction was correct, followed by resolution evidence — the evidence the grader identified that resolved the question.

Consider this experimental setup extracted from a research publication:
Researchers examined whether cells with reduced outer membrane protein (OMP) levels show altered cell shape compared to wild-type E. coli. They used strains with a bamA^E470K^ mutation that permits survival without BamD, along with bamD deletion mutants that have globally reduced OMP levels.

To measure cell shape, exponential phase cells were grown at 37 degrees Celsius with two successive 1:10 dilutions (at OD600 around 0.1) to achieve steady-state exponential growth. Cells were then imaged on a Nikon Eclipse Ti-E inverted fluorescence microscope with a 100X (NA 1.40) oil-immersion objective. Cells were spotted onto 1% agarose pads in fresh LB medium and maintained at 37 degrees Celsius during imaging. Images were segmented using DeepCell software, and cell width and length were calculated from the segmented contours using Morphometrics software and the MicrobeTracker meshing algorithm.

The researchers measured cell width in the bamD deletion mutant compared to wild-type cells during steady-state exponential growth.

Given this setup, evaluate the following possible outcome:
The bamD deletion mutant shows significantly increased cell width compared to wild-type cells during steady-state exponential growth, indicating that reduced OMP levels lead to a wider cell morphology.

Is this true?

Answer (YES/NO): NO